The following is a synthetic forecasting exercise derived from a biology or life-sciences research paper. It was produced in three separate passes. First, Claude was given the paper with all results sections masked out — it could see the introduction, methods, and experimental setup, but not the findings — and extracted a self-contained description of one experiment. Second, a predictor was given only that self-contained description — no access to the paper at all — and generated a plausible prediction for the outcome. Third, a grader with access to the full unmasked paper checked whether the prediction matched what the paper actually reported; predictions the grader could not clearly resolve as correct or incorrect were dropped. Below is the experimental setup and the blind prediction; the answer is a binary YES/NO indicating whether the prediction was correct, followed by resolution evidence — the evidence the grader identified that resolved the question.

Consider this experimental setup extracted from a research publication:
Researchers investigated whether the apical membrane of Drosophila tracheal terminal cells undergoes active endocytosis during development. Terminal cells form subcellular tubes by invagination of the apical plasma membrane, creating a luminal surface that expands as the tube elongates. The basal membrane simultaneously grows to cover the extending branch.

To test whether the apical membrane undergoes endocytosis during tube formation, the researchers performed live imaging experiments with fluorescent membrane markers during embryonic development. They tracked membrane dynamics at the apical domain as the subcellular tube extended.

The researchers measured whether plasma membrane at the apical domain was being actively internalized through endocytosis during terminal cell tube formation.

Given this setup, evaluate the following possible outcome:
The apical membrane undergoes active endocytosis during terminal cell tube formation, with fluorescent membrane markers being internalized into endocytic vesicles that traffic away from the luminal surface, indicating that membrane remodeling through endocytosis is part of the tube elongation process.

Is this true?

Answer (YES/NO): YES